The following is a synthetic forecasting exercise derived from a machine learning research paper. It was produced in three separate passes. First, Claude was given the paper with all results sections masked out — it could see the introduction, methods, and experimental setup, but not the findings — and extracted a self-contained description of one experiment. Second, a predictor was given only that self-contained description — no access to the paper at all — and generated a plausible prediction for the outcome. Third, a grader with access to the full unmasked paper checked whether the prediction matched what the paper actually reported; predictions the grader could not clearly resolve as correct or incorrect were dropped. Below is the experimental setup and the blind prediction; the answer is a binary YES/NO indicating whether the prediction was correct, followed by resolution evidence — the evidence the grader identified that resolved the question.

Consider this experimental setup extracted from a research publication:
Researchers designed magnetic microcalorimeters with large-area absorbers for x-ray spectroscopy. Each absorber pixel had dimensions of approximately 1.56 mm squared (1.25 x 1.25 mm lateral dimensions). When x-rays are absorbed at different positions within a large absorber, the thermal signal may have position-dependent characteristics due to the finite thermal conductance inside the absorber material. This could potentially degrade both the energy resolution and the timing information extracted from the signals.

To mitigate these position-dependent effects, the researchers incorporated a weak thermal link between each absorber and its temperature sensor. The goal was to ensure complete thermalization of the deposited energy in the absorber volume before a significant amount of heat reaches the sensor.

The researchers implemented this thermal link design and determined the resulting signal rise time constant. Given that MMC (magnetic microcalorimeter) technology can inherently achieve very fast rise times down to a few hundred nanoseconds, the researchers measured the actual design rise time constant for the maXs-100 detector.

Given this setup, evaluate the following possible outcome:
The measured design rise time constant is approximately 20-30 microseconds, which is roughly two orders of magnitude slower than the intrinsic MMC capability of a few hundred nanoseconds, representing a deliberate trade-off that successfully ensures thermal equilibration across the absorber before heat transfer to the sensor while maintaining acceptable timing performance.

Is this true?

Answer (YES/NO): NO